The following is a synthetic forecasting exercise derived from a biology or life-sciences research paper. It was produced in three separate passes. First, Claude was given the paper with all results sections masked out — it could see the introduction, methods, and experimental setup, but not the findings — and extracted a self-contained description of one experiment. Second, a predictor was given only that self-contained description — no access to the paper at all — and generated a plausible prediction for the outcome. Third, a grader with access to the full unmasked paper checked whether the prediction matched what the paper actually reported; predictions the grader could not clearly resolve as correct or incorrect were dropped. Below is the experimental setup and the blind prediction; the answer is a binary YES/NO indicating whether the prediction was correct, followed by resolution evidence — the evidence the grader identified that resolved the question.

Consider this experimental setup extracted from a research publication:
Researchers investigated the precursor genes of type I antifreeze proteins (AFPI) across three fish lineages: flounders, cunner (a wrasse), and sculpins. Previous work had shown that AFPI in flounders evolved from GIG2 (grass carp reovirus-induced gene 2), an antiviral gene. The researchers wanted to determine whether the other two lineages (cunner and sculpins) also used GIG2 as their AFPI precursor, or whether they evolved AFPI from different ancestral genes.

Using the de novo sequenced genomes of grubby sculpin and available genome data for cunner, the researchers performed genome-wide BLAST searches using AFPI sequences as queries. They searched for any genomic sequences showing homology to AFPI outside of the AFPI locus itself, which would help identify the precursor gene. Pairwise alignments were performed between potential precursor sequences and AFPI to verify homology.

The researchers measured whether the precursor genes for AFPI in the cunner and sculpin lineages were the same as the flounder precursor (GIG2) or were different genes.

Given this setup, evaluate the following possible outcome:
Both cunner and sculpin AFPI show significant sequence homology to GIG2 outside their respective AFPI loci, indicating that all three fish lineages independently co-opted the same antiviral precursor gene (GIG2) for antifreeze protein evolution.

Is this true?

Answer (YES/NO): NO